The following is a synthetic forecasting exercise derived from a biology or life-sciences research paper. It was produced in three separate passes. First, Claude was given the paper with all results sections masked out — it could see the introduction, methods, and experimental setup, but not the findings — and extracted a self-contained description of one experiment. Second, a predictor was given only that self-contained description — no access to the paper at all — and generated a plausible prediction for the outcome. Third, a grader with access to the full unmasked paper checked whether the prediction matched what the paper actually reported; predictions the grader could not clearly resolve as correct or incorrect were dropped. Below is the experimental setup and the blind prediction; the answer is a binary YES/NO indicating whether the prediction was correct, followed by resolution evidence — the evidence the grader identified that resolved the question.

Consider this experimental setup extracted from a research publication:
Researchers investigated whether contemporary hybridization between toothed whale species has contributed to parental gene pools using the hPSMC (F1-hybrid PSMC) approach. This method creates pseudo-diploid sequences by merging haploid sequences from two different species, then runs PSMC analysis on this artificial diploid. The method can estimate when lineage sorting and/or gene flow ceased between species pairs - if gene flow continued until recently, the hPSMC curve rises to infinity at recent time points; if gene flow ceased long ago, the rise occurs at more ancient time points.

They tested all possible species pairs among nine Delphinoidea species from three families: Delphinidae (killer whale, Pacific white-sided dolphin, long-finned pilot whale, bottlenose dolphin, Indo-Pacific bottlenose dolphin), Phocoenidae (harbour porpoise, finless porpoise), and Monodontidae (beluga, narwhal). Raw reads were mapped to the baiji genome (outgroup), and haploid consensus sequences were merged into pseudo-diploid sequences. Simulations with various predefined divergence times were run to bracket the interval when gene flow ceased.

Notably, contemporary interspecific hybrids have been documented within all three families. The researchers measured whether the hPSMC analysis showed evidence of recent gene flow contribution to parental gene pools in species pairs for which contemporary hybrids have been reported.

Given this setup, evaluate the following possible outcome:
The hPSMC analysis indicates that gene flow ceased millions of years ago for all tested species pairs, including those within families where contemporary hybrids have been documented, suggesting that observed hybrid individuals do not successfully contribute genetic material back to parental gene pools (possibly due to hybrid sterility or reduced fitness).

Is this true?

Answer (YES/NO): YES